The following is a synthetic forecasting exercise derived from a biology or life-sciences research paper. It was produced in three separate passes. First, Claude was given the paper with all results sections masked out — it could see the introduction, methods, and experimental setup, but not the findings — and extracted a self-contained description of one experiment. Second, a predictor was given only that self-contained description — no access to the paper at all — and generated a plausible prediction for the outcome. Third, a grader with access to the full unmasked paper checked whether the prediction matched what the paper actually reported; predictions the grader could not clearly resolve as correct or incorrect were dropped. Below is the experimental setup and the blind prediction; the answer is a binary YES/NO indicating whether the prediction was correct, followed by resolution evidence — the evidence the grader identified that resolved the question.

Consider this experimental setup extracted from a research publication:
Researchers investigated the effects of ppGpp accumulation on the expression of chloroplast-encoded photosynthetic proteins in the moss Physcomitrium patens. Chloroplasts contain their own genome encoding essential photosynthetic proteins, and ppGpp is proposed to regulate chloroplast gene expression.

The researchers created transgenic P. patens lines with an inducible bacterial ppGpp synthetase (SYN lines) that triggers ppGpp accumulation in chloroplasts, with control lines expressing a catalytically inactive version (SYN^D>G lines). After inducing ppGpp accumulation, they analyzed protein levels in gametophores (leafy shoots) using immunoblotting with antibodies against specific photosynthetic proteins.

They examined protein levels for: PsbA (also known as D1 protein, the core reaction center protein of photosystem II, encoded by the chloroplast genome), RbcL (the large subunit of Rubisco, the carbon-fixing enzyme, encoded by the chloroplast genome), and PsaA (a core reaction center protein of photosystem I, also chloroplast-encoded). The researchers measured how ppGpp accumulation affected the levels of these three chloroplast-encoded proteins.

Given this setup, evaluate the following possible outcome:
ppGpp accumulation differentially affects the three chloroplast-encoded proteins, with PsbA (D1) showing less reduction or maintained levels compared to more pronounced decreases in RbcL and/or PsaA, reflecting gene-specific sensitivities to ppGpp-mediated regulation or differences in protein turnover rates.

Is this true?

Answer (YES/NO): NO